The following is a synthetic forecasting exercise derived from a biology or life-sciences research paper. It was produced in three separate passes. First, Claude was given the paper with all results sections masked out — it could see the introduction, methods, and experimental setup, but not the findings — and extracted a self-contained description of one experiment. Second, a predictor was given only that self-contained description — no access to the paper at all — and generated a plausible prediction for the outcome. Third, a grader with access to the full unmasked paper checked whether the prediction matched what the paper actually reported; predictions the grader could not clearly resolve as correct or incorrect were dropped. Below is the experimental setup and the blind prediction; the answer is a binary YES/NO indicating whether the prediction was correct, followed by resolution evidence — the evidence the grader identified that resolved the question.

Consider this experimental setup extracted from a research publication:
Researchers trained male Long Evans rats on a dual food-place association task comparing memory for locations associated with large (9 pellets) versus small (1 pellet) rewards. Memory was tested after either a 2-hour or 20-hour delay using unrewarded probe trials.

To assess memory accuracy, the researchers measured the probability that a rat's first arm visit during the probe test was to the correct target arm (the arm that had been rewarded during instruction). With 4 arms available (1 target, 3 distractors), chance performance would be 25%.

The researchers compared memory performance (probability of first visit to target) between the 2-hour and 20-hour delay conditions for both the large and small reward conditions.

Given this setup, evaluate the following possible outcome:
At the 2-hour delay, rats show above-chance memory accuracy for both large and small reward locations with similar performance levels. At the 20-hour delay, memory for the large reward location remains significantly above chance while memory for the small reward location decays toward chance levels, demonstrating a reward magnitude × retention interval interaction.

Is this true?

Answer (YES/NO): NO